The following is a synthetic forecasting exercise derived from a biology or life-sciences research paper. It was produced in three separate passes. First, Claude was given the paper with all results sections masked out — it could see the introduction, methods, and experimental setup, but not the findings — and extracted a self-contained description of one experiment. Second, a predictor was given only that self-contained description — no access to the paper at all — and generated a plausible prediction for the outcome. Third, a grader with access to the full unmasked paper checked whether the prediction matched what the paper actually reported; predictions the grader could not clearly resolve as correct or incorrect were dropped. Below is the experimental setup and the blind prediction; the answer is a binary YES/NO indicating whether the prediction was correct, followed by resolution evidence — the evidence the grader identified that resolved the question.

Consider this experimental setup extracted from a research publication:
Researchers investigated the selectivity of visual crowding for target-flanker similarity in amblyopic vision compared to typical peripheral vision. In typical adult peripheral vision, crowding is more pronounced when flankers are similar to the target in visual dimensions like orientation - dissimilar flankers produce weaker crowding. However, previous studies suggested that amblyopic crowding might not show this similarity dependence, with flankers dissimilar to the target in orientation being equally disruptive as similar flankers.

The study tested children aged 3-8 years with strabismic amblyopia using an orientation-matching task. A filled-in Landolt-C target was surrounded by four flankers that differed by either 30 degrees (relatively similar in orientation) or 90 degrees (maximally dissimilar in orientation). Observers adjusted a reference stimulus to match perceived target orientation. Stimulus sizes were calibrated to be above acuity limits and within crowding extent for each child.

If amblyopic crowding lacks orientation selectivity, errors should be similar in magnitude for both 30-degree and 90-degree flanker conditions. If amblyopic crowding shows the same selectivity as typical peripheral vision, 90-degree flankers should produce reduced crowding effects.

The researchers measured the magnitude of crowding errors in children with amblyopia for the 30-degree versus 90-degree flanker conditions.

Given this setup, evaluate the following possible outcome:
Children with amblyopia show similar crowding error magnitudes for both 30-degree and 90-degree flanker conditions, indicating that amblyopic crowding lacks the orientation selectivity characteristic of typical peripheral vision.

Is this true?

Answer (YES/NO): NO